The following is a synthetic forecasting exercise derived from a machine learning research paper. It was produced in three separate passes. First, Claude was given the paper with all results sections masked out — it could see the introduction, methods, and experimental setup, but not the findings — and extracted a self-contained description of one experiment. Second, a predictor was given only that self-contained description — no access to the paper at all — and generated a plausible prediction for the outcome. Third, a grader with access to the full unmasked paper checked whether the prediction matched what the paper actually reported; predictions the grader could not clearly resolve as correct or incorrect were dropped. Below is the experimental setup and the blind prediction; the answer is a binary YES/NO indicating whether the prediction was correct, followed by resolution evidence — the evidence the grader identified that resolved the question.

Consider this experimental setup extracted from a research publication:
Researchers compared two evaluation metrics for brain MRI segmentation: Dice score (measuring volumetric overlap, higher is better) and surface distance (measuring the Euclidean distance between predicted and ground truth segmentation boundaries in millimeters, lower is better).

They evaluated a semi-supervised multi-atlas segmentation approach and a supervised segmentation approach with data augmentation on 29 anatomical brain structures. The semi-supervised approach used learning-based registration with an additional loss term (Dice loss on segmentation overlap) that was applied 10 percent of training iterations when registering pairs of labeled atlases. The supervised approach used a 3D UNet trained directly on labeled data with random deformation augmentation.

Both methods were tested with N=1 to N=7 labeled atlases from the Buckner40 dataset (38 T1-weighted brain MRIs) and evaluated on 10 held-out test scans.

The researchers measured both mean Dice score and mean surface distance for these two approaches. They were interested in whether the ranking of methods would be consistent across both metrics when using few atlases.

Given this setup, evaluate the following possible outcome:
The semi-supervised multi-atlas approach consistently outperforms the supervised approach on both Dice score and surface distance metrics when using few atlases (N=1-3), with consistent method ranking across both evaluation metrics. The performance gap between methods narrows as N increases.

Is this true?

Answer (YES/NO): NO